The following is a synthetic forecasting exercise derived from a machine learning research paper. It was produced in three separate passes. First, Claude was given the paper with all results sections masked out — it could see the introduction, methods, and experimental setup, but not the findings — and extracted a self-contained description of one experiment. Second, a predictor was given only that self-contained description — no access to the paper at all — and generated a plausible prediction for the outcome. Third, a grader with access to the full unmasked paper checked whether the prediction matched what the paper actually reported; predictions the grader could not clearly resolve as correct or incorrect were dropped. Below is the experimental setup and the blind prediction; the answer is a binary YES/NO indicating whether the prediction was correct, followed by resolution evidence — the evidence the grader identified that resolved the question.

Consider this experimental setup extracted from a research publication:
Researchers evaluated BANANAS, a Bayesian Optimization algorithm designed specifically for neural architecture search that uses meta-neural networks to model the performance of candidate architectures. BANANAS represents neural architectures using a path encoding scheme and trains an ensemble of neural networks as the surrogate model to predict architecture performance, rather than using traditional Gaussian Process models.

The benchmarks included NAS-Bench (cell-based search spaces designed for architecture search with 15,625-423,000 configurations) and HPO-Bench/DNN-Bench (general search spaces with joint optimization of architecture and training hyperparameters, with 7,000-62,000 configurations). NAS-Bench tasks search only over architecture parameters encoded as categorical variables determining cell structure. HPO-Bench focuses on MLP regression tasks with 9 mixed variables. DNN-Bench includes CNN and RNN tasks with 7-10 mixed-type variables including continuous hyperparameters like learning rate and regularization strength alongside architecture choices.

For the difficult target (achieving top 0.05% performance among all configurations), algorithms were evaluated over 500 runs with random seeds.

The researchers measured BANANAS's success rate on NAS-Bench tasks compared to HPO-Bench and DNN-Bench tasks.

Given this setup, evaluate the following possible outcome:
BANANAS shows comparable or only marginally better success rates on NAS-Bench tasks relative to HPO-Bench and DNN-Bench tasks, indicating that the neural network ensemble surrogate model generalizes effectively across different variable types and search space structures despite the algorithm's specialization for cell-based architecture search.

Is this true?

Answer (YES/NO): NO